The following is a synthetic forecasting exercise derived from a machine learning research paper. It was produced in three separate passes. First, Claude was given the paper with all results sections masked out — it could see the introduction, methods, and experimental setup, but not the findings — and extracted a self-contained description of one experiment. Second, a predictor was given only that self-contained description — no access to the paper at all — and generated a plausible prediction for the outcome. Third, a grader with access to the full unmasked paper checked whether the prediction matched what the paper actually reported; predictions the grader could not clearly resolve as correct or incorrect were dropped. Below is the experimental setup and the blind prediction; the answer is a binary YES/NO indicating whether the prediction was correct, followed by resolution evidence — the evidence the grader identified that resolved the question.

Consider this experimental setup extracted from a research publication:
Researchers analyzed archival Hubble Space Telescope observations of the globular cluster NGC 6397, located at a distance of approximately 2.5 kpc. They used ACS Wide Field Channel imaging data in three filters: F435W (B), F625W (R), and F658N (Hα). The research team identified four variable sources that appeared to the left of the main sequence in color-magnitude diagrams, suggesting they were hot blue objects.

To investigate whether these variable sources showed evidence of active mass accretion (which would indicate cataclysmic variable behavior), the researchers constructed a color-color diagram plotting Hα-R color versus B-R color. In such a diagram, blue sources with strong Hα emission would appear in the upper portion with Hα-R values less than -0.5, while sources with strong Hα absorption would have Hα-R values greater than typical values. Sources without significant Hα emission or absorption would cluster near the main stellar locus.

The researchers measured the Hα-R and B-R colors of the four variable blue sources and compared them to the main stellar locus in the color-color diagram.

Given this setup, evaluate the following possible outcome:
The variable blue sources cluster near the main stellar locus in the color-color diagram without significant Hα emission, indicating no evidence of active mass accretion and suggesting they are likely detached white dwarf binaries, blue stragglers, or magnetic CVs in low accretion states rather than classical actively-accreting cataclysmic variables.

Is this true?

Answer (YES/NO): YES